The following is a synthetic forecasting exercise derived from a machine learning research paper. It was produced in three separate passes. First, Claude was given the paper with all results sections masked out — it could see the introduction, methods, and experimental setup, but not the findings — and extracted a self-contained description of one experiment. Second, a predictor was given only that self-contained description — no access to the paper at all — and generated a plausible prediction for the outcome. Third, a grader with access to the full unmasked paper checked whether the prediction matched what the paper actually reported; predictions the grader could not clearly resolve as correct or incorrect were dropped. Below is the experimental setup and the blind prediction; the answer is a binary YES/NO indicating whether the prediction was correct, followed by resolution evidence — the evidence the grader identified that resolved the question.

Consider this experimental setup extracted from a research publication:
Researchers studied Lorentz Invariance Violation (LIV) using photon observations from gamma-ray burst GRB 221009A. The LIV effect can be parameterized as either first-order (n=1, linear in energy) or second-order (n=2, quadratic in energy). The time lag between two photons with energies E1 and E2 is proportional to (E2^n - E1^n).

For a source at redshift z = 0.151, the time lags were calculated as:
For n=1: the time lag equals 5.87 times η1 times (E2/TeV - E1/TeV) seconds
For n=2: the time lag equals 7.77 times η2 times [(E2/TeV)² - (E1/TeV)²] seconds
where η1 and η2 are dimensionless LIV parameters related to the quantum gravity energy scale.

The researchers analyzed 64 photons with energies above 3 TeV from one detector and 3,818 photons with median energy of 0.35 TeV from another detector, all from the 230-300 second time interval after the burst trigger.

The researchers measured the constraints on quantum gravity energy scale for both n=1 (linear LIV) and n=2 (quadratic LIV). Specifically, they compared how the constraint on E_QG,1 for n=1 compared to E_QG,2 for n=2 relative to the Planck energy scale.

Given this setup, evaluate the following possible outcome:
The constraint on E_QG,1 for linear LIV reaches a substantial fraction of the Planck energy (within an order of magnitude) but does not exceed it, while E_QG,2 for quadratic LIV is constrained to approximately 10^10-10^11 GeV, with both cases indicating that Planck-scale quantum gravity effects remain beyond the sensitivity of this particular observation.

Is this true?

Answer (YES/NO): NO